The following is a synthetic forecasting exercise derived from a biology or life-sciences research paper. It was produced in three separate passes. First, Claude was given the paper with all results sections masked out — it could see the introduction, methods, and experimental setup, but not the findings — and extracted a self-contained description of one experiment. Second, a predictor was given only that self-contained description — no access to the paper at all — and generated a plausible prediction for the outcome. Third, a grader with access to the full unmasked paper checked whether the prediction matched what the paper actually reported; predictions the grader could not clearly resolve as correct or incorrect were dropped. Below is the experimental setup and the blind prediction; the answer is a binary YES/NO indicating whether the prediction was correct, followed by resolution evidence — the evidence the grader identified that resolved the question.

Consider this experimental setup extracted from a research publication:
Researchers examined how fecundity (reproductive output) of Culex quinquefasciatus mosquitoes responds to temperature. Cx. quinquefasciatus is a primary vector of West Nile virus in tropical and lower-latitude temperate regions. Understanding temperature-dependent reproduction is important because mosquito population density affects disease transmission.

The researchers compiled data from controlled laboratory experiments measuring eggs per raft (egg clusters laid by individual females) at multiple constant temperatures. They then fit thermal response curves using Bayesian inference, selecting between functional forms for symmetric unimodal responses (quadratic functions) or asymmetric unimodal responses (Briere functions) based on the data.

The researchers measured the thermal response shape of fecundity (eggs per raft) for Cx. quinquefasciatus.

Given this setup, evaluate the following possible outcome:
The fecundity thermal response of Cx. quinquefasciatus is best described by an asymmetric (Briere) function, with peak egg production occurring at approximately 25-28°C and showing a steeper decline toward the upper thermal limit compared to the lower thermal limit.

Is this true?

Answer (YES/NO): NO